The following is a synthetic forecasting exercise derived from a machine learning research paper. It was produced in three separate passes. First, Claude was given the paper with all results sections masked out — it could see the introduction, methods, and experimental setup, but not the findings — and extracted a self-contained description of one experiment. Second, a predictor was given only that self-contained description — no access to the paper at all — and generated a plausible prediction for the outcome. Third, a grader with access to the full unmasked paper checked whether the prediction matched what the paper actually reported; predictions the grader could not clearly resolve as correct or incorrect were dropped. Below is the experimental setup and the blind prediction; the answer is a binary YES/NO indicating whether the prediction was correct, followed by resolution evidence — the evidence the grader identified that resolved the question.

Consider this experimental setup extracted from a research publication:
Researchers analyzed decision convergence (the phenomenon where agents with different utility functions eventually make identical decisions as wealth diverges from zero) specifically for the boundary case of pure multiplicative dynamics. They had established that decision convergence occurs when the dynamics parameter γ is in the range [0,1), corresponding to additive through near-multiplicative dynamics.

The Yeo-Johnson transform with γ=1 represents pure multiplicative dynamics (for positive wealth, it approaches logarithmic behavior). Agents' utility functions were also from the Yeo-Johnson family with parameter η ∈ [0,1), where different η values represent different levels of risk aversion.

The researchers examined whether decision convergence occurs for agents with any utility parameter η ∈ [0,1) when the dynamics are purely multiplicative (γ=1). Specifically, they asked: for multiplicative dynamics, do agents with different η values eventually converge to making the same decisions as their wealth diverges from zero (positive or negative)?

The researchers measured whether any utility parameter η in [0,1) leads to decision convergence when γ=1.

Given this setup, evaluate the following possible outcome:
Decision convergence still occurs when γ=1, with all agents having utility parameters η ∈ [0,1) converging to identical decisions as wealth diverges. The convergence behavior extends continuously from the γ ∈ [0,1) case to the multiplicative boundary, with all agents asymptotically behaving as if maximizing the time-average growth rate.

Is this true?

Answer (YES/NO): NO